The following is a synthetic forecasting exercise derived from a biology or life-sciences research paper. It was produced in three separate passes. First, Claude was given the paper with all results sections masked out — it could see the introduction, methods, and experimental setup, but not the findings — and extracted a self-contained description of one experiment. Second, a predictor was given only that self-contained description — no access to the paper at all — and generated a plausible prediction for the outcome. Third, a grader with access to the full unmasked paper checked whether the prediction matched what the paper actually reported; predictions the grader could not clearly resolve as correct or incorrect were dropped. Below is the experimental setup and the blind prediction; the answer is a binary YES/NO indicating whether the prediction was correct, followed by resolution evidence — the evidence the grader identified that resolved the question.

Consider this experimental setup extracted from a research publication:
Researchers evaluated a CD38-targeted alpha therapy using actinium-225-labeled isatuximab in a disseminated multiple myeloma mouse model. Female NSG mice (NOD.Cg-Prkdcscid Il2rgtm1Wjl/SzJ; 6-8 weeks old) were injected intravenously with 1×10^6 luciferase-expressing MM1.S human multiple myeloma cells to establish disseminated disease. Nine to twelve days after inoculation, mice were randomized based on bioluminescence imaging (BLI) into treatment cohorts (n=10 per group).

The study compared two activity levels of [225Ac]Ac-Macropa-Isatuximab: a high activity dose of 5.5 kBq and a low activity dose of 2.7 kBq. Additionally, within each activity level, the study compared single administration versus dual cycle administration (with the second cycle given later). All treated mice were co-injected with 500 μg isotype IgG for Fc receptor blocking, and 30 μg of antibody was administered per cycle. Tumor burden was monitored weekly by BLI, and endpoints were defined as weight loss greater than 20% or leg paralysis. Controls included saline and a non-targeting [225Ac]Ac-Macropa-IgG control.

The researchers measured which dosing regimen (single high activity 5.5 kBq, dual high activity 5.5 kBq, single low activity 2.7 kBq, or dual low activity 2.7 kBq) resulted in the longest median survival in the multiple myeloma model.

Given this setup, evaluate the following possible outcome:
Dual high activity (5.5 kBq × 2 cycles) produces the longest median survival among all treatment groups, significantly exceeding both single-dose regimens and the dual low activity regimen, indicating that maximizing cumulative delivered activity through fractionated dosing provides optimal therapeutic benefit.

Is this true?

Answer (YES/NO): NO